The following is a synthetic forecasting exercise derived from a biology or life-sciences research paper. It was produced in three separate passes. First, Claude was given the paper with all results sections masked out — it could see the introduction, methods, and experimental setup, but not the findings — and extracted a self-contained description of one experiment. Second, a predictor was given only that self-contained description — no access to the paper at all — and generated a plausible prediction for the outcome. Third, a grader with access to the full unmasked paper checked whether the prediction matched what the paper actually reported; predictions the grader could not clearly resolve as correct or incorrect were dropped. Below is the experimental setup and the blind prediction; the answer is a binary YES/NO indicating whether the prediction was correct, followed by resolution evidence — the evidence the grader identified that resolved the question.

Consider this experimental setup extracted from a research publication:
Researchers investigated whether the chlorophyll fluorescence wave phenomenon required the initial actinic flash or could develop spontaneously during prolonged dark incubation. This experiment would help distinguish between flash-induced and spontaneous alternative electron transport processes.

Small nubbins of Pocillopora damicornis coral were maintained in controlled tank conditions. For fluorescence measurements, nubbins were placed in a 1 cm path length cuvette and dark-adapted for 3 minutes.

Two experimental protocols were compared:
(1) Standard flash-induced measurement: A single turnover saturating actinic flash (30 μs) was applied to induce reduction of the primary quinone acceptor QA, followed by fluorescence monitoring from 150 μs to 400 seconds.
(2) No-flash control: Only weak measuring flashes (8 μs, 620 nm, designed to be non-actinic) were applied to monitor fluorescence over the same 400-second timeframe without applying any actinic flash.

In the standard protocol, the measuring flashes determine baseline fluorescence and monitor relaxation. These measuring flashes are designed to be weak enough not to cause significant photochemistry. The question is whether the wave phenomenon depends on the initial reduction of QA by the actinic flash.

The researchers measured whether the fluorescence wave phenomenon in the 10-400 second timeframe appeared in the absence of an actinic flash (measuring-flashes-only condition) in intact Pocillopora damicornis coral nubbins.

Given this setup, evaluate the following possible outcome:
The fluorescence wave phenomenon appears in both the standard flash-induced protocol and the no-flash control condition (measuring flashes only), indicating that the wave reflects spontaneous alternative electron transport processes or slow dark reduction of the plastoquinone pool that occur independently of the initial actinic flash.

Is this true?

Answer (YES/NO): NO